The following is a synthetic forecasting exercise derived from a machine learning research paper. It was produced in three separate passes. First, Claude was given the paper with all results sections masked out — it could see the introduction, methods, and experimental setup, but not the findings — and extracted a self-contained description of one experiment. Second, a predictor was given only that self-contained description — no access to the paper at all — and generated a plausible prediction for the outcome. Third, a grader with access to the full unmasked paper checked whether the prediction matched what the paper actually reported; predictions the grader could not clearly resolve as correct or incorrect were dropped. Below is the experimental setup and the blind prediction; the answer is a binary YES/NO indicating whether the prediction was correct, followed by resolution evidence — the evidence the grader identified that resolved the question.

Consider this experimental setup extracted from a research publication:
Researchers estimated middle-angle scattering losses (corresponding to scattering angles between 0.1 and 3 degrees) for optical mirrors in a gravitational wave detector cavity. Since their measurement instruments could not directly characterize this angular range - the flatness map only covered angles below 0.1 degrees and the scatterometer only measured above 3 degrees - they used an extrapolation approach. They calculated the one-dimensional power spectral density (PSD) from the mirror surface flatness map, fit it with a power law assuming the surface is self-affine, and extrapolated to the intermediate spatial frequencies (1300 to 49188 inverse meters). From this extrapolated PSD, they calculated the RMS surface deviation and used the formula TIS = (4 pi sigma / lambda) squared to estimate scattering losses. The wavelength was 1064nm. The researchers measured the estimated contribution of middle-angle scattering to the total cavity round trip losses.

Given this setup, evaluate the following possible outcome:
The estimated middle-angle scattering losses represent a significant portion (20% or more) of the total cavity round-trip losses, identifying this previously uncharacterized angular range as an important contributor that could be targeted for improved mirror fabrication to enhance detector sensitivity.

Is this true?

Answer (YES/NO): NO